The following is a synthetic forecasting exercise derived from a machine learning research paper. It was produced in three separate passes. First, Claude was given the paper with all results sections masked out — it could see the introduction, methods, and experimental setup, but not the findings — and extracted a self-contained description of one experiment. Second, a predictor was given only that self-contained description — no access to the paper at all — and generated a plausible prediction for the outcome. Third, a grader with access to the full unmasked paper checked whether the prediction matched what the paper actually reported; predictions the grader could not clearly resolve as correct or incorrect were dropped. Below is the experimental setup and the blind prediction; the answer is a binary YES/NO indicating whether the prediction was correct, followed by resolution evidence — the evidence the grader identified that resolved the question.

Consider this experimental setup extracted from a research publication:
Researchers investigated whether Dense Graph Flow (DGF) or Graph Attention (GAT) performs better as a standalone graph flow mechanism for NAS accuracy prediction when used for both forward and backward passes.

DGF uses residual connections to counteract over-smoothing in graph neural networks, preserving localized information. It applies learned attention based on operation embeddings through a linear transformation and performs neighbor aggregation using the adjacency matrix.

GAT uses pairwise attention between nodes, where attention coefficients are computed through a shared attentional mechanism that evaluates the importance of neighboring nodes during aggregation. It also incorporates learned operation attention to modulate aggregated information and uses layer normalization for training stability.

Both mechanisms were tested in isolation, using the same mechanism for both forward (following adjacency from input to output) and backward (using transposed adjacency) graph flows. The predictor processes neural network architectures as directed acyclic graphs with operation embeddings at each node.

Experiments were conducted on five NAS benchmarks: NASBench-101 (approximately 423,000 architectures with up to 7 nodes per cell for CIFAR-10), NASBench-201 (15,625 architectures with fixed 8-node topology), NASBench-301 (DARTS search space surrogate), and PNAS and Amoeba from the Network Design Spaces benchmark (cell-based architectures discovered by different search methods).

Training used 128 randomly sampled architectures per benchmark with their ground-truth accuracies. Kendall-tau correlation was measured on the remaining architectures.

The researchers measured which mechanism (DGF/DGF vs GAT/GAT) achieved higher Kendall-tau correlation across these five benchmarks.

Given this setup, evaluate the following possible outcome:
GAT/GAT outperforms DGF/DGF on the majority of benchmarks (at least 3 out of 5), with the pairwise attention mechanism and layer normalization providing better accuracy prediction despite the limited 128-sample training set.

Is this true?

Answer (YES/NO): NO